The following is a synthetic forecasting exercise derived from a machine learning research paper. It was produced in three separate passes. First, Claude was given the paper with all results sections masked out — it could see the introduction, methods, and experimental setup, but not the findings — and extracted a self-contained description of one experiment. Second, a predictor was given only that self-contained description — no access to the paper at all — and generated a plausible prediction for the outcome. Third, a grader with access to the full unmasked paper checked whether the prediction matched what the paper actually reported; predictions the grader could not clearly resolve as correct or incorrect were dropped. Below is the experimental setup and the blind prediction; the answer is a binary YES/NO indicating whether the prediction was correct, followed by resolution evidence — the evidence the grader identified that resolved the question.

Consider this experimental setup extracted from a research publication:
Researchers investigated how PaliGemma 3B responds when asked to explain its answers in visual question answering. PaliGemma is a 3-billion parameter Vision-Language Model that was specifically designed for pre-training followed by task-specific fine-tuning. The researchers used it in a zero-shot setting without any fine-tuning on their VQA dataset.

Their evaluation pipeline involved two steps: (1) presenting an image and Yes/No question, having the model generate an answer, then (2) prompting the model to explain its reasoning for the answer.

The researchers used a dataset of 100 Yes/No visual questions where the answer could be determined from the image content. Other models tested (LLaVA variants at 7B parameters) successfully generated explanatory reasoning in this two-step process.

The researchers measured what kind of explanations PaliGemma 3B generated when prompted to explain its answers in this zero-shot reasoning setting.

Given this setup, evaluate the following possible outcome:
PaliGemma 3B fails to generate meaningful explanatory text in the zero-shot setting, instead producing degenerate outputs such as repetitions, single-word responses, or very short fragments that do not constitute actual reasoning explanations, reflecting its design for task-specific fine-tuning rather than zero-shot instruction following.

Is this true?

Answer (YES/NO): NO